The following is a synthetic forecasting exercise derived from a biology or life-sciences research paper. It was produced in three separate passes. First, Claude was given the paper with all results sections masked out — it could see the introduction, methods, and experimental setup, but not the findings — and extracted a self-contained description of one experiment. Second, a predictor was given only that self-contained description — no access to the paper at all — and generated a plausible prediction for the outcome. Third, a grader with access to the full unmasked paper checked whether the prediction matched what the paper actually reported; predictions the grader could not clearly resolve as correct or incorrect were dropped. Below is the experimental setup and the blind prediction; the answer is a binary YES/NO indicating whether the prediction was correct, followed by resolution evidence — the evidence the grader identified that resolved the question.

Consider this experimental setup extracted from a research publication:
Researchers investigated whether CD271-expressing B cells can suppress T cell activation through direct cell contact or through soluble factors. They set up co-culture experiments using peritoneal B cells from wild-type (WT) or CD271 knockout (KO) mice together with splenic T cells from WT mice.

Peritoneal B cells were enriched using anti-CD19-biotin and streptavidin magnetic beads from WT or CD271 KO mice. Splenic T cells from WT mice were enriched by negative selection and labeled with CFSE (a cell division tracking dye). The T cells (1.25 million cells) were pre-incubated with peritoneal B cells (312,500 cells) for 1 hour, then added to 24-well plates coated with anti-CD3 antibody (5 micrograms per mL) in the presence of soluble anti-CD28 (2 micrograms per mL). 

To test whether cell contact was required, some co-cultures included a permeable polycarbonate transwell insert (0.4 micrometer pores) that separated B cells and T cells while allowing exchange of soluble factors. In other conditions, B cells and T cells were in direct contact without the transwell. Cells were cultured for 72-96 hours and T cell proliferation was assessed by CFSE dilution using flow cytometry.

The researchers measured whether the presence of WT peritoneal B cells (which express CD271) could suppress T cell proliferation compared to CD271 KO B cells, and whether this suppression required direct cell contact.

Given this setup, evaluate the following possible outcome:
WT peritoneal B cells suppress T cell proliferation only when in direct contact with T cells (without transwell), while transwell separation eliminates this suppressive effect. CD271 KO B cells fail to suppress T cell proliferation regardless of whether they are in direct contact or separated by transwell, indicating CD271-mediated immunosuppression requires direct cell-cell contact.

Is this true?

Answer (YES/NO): NO